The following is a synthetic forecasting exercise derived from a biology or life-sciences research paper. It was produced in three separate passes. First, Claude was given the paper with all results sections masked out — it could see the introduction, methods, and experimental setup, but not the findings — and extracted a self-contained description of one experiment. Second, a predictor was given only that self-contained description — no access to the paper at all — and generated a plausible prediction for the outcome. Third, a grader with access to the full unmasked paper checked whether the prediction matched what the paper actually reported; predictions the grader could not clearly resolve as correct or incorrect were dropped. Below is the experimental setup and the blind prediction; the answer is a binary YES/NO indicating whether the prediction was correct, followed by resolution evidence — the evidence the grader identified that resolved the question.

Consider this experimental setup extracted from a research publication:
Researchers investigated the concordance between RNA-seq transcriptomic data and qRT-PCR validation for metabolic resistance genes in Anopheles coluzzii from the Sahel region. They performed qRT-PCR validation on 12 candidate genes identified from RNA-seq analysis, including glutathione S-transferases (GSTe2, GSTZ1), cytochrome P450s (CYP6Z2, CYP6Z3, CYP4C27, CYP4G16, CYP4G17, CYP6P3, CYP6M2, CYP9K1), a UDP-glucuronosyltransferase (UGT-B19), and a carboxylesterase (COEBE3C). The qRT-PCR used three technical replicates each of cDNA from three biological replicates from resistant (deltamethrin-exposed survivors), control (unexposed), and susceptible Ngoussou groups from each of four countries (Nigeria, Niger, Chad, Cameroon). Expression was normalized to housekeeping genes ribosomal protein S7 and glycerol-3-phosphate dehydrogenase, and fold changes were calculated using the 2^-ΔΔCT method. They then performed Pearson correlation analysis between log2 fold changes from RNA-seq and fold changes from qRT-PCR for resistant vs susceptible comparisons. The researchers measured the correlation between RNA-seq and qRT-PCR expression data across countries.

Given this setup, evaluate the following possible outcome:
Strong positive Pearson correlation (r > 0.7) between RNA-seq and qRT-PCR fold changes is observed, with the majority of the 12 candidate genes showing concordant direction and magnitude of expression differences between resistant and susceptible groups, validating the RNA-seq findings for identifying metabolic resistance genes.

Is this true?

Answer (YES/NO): NO